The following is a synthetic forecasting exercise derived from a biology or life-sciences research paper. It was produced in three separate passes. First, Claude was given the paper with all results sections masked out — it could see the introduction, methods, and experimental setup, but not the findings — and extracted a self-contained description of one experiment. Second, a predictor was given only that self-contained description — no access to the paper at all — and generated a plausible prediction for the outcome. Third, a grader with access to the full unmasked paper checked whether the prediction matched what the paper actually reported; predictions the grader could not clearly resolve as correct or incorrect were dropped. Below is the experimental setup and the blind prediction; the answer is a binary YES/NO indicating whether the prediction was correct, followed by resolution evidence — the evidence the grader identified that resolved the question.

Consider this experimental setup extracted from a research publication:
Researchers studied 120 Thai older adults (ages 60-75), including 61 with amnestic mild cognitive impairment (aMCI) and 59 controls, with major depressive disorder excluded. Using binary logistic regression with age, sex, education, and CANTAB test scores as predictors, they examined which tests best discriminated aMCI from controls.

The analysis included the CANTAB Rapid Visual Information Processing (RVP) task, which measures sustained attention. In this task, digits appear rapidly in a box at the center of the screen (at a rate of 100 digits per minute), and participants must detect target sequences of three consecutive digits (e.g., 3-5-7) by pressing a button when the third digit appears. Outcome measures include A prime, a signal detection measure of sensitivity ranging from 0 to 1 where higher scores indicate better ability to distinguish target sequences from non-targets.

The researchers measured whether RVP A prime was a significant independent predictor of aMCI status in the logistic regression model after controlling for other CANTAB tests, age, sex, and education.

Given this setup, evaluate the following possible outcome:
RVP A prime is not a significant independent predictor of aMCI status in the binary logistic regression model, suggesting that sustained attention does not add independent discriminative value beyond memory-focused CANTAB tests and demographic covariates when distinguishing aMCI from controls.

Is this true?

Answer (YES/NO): NO